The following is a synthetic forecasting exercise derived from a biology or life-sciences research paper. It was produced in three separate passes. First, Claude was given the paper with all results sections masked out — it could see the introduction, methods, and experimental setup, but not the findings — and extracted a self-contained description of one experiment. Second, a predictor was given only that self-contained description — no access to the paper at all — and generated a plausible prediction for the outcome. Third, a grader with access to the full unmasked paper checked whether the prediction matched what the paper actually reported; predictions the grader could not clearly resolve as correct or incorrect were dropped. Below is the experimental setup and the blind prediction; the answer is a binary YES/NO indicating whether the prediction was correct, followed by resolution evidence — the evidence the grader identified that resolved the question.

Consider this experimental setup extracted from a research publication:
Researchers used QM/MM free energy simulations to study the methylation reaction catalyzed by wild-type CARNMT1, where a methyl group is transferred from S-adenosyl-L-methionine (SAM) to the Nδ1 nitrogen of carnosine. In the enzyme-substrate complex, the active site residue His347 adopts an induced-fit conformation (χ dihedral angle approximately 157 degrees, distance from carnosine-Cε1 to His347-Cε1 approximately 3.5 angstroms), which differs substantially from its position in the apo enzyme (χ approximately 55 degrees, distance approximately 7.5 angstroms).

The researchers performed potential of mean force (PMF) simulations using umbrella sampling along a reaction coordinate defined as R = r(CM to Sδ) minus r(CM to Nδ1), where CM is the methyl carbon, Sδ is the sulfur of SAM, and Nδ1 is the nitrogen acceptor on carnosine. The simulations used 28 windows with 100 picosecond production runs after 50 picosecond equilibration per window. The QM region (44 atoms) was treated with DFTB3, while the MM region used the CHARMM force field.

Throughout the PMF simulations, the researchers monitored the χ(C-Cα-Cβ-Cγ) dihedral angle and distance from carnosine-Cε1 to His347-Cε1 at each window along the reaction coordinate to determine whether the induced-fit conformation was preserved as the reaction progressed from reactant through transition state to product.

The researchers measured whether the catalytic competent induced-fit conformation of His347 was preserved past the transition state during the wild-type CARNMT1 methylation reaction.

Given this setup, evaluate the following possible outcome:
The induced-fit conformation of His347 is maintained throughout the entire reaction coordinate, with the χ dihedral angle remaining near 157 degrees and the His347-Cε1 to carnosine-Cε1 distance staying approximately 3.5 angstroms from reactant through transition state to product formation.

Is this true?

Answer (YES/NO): NO